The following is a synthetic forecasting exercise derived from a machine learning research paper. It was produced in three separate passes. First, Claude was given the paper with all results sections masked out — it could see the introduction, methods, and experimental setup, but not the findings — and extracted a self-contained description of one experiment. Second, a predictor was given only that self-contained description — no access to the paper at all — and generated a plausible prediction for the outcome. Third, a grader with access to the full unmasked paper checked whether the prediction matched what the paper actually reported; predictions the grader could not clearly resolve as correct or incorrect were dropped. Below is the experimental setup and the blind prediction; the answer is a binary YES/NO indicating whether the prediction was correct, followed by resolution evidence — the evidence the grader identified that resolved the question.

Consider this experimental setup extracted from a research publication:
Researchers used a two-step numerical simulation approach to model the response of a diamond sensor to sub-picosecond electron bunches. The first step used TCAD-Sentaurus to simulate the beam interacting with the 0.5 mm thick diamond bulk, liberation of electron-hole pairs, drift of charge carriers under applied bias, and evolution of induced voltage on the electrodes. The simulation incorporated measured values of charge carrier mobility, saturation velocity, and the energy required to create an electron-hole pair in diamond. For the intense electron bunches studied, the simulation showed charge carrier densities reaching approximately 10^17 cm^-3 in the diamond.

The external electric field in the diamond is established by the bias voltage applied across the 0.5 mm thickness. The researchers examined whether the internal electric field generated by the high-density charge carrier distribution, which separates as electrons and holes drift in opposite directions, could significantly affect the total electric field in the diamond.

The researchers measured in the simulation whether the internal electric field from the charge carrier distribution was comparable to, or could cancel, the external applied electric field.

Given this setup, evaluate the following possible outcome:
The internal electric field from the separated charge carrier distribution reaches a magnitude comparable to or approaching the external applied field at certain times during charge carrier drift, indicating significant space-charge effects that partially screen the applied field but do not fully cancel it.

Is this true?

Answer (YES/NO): NO